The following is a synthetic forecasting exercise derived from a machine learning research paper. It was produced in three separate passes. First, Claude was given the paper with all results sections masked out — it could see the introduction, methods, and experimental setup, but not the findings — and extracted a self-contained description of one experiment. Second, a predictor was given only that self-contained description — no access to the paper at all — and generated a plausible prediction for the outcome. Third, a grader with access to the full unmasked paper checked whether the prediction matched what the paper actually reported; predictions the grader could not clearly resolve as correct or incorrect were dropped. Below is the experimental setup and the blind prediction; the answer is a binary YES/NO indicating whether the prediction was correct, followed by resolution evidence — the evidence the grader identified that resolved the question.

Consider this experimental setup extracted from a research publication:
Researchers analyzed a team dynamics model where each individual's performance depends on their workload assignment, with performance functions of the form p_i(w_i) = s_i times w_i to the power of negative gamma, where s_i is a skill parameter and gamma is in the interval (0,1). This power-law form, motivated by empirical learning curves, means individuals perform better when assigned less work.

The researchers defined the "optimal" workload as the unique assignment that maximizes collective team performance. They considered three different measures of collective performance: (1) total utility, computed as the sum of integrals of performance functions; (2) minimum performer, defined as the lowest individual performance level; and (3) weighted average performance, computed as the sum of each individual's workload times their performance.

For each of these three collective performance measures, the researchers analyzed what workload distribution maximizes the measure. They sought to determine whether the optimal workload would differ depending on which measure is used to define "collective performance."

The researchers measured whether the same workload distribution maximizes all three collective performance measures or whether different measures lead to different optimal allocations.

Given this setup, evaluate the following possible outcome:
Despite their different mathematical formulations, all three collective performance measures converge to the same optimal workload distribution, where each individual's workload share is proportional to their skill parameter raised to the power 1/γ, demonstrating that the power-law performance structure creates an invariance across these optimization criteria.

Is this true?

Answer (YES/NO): YES